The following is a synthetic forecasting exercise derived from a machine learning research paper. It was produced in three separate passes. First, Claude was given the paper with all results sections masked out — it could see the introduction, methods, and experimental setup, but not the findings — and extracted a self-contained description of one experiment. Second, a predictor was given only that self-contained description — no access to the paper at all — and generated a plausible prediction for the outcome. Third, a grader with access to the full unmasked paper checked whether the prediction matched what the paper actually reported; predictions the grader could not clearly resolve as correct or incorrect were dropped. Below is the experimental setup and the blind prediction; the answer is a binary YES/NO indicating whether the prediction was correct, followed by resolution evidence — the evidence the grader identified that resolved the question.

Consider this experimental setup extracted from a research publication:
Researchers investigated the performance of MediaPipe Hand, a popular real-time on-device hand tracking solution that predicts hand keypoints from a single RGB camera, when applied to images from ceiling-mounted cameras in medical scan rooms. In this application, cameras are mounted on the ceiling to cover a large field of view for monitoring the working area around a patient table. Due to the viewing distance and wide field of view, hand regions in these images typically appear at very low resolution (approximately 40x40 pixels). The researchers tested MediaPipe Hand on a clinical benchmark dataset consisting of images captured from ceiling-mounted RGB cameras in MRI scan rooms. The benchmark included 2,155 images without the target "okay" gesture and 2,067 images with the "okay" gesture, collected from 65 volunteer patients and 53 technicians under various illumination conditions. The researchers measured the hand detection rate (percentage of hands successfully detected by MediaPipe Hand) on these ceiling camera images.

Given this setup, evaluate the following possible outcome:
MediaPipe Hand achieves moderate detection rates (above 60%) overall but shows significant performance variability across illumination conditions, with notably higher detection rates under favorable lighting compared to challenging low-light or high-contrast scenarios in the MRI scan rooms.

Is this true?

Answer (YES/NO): NO